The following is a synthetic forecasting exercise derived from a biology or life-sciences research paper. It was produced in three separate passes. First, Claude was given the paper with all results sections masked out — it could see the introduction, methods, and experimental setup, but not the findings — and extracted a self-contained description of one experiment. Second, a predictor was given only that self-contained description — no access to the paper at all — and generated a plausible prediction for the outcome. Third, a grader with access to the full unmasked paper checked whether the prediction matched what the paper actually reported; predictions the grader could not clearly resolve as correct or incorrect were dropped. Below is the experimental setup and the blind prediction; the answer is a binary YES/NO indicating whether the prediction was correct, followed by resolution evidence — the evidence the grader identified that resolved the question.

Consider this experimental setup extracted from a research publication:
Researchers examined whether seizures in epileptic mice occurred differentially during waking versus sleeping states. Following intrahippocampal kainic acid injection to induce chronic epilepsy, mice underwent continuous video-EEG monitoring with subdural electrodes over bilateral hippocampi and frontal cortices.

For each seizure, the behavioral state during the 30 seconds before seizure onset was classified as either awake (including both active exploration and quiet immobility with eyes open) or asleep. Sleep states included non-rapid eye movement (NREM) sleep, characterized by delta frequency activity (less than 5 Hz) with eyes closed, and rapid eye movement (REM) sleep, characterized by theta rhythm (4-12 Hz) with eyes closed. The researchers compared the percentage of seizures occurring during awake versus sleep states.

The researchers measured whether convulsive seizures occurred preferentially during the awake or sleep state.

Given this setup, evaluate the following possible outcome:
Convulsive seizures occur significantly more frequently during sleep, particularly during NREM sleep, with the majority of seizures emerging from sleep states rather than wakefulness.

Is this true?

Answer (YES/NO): NO